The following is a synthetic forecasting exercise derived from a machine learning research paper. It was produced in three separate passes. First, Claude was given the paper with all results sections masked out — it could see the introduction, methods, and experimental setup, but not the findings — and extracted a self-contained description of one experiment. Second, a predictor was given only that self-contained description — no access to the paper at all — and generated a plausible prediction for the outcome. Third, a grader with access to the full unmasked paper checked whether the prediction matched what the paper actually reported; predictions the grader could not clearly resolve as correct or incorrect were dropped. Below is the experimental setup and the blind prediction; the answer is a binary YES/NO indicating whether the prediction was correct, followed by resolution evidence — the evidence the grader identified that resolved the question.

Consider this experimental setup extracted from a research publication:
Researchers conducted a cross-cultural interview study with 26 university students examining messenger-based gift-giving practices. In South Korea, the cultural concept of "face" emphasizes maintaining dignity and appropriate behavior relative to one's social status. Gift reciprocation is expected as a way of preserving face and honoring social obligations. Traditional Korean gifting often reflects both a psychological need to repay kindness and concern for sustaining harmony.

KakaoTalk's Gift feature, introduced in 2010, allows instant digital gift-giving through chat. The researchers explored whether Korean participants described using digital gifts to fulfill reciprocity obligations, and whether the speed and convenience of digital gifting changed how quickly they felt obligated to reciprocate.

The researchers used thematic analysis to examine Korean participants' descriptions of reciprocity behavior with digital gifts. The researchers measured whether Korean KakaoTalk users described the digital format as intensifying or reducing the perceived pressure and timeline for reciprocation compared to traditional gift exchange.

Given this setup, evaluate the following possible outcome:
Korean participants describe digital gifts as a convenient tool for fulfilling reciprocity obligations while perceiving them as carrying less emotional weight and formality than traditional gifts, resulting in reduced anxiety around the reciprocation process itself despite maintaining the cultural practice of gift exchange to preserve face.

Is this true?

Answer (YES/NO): NO